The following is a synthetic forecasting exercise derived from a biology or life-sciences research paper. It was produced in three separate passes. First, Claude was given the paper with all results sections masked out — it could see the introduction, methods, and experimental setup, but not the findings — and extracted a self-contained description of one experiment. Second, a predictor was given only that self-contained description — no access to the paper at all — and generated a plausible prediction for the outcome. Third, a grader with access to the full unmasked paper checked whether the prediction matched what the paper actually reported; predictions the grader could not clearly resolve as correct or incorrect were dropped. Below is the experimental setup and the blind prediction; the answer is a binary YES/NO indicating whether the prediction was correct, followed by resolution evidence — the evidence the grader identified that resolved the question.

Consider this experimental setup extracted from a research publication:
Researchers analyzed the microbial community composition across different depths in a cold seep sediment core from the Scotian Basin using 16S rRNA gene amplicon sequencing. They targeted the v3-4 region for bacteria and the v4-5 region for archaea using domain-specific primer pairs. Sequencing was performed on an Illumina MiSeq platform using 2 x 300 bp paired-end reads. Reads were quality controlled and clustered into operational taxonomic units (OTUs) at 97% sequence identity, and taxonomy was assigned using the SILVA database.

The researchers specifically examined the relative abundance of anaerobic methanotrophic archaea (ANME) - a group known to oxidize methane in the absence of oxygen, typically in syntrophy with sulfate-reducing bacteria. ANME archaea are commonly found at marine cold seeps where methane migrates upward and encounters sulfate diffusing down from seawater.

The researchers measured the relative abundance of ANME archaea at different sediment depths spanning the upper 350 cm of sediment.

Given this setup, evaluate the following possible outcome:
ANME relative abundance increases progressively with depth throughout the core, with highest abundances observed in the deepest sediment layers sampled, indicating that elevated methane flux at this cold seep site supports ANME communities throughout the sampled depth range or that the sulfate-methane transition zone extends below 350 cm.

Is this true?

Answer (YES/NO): NO